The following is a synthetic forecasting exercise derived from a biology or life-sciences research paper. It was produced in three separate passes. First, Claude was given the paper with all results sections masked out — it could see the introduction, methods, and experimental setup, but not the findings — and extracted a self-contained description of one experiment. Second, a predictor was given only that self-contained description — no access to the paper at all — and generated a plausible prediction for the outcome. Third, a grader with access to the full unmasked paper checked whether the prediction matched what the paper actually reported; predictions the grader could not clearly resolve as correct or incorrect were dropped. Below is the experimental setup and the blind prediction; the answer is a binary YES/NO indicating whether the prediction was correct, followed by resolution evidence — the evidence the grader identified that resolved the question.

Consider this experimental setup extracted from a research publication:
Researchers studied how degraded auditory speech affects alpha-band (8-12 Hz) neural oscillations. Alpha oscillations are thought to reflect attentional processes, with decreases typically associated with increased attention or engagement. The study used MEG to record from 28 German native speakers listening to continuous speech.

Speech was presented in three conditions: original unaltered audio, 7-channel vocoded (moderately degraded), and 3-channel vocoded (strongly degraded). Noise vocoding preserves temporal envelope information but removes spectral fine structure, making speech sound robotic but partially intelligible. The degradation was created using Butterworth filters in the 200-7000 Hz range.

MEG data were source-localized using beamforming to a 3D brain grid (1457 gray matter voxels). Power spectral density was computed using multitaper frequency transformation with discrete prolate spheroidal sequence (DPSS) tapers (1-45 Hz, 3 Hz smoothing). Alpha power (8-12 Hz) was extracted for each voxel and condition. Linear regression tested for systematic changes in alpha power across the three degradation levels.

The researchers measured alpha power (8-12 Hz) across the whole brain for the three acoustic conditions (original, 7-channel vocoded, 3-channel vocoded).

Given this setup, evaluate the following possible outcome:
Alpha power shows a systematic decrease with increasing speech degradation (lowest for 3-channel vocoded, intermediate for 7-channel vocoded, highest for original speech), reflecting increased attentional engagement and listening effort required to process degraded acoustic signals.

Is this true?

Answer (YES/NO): YES